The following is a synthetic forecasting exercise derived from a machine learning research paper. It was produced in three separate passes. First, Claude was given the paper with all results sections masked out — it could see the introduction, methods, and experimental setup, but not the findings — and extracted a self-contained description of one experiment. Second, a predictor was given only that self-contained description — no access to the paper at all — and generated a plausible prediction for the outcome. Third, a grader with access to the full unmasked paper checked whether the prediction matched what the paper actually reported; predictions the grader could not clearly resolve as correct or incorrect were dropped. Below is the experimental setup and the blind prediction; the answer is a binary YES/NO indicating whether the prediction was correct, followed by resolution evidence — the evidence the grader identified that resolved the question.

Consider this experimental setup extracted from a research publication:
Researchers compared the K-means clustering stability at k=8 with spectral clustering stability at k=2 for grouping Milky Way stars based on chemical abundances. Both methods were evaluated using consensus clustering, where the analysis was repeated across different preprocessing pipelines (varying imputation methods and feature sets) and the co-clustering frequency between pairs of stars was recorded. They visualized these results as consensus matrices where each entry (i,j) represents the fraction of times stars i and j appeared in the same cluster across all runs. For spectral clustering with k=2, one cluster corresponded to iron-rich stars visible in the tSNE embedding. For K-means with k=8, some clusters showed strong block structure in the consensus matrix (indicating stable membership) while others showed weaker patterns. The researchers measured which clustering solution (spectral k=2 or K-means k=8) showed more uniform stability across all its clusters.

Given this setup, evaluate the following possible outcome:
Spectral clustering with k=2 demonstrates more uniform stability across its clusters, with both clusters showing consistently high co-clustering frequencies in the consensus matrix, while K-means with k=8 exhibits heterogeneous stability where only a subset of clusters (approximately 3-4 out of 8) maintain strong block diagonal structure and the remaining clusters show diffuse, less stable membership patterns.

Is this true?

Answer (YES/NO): YES